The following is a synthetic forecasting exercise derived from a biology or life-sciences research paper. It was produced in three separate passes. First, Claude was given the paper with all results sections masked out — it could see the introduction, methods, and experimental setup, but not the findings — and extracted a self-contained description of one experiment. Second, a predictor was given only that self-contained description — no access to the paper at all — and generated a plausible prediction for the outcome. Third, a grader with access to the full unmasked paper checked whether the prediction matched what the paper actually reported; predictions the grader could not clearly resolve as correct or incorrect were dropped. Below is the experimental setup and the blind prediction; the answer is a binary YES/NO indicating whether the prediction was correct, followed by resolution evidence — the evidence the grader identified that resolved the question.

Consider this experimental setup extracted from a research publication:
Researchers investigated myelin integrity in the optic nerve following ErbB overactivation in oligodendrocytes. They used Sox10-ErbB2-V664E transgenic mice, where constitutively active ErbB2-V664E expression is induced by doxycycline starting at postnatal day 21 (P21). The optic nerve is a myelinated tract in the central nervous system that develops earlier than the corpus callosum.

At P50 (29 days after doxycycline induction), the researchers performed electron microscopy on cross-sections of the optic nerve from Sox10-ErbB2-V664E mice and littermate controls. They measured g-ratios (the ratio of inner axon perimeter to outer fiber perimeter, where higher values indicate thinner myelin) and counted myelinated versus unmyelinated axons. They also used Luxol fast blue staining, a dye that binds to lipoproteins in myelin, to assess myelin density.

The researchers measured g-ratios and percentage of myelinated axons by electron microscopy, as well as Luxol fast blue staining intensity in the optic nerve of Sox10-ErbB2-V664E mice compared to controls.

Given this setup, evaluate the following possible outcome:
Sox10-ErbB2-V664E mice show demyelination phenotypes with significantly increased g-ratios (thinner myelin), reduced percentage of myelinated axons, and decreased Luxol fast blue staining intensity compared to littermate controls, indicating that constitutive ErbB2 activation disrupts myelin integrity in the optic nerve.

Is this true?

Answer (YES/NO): NO